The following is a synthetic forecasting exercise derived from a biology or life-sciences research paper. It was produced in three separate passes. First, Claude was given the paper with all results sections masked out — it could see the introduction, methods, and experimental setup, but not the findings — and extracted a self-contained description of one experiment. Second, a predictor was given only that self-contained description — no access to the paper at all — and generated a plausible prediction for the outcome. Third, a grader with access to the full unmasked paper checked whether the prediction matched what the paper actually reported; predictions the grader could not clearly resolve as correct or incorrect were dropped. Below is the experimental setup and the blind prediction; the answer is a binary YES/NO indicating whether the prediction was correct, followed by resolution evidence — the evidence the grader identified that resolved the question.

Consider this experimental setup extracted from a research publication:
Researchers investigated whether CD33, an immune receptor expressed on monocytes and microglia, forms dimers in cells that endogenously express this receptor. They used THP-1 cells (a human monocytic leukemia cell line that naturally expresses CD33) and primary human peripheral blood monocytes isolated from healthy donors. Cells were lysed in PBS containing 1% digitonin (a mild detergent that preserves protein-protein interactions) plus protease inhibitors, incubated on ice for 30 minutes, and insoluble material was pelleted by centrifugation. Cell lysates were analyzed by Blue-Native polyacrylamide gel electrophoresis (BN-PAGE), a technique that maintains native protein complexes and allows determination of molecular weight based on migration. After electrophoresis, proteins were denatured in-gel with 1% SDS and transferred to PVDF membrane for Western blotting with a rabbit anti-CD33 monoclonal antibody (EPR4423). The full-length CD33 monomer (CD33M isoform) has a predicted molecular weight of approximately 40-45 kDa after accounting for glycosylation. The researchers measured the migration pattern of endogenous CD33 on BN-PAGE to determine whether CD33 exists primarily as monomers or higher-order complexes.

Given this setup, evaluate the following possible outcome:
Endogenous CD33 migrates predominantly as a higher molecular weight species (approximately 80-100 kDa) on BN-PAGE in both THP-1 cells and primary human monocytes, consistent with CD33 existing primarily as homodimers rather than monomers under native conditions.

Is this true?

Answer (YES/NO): NO